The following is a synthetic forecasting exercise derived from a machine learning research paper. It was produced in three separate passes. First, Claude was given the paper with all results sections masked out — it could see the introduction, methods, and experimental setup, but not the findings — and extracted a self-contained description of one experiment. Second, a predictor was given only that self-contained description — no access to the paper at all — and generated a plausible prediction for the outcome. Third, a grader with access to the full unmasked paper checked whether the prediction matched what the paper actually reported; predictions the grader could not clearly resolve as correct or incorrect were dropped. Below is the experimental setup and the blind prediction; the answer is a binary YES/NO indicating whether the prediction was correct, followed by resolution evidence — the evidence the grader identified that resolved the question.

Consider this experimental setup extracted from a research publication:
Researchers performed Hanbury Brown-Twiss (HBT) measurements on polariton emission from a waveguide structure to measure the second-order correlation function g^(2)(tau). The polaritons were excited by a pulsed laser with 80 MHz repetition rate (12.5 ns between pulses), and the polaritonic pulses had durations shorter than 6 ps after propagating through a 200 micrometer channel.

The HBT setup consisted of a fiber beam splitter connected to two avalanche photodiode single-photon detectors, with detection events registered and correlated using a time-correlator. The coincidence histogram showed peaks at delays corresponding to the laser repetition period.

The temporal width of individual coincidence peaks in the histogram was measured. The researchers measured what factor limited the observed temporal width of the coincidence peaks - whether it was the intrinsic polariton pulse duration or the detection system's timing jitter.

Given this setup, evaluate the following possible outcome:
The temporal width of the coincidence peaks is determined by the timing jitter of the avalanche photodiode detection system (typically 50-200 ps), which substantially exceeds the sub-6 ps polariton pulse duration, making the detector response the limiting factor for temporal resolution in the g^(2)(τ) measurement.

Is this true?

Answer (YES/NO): YES